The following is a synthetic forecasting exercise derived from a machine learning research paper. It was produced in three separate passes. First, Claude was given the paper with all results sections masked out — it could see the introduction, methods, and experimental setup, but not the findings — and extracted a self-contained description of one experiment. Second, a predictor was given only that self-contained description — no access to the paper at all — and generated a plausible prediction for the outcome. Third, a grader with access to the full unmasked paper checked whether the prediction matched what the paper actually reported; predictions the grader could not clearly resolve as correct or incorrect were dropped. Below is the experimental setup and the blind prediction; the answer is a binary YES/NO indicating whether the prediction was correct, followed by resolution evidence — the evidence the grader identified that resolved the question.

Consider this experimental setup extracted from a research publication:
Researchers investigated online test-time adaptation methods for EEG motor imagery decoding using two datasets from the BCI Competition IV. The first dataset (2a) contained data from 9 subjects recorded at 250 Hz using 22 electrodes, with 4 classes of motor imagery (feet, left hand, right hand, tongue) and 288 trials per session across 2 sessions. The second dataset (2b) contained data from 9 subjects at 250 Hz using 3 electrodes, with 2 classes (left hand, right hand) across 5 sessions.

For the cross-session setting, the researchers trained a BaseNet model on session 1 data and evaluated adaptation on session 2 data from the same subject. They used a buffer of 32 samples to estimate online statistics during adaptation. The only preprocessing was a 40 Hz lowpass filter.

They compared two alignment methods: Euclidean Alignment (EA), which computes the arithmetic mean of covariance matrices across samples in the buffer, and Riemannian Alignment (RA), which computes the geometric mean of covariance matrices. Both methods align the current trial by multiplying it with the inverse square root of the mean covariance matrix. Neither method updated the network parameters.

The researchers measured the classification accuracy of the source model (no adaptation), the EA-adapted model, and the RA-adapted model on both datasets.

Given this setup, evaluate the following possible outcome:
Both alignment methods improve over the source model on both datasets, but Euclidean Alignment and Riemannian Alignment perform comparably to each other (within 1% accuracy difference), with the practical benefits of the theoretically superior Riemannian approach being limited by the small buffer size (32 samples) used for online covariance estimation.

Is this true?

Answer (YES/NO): NO